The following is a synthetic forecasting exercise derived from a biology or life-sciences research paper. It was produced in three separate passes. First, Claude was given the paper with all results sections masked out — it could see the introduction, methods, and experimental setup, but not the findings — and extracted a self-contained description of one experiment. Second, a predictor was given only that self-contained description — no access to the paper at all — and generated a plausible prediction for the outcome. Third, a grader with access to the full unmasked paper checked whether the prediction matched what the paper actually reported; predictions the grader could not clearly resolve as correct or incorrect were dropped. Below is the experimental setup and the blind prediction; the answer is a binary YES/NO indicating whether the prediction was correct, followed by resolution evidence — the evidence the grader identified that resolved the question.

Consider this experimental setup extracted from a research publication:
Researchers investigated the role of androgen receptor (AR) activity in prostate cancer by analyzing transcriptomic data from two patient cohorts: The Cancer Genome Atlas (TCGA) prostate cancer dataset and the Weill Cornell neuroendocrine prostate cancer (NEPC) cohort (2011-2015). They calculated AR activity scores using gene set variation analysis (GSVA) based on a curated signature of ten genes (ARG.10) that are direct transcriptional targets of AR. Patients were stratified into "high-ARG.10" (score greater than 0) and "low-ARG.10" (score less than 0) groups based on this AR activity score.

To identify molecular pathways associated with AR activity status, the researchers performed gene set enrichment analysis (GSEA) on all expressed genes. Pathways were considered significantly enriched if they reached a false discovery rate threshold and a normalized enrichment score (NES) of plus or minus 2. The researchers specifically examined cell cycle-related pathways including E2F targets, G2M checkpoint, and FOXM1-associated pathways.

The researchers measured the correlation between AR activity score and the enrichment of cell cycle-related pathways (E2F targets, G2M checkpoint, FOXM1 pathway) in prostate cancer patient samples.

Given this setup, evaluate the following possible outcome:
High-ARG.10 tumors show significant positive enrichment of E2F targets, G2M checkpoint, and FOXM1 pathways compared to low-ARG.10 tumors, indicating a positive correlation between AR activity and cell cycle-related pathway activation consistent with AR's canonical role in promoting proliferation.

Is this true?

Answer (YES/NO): NO